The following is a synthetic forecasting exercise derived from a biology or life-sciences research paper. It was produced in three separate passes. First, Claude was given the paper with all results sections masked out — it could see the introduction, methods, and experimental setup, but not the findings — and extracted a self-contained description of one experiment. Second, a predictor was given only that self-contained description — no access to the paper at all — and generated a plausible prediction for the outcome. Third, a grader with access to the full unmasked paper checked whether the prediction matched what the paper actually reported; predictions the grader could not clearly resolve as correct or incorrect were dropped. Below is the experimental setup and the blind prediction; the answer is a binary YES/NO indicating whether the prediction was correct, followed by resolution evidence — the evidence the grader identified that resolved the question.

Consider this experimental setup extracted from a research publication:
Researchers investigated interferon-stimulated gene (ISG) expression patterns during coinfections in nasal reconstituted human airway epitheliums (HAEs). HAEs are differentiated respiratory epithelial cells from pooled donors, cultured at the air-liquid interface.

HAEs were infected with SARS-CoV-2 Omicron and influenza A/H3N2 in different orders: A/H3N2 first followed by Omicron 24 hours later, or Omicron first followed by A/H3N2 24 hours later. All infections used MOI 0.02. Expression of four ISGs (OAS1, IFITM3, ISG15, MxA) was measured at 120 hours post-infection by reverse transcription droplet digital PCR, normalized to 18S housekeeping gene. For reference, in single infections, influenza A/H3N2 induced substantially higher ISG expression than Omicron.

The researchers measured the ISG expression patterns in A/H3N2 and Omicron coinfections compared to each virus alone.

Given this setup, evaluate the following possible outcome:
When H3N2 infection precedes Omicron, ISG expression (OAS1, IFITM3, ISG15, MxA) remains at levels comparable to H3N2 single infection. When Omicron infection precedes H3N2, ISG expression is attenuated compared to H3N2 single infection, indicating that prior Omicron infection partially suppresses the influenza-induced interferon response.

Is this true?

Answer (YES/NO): NO